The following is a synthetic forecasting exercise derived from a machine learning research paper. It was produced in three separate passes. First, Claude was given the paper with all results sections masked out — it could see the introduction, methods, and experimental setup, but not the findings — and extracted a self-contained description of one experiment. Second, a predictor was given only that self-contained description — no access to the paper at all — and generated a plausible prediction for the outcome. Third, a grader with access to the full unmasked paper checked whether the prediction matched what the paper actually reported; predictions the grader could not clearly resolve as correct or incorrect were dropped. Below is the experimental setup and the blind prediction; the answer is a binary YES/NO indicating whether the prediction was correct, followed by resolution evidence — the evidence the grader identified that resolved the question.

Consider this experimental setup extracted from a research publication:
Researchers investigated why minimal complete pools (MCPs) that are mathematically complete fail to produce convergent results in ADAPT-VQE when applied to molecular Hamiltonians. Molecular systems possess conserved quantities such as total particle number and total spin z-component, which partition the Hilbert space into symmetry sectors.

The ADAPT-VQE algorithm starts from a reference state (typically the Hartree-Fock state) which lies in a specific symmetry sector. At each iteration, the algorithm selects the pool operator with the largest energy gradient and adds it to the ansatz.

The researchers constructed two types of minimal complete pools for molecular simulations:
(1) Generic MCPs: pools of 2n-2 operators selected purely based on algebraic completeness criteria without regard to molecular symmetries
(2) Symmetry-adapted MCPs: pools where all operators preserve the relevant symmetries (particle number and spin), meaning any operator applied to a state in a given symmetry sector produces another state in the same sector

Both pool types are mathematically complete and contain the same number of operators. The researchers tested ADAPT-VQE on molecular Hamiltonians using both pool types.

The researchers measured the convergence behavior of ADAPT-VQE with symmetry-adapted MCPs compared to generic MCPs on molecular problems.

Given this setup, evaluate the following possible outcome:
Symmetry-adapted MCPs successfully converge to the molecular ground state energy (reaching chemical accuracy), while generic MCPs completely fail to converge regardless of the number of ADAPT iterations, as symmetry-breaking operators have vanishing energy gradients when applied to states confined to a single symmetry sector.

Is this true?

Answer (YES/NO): YES